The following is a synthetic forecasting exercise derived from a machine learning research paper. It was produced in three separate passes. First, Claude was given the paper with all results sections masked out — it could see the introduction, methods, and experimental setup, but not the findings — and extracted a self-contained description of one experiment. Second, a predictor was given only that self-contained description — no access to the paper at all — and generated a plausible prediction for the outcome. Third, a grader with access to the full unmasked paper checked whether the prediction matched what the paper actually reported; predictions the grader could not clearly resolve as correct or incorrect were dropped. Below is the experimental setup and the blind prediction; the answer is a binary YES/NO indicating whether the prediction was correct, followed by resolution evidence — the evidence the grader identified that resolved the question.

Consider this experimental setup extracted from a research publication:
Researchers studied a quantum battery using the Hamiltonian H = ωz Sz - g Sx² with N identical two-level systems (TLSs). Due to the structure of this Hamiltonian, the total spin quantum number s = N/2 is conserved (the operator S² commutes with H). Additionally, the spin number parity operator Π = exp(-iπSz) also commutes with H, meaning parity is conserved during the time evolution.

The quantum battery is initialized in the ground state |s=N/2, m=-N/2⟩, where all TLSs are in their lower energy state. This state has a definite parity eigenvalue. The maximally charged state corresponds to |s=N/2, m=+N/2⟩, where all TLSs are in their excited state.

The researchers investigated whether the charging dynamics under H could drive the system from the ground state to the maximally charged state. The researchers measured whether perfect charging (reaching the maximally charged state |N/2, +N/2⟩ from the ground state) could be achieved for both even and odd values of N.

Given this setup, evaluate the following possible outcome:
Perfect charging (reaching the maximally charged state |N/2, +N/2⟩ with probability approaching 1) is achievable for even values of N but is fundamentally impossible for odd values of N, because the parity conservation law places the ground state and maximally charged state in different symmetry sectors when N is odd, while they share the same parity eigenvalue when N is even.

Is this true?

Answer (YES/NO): NO